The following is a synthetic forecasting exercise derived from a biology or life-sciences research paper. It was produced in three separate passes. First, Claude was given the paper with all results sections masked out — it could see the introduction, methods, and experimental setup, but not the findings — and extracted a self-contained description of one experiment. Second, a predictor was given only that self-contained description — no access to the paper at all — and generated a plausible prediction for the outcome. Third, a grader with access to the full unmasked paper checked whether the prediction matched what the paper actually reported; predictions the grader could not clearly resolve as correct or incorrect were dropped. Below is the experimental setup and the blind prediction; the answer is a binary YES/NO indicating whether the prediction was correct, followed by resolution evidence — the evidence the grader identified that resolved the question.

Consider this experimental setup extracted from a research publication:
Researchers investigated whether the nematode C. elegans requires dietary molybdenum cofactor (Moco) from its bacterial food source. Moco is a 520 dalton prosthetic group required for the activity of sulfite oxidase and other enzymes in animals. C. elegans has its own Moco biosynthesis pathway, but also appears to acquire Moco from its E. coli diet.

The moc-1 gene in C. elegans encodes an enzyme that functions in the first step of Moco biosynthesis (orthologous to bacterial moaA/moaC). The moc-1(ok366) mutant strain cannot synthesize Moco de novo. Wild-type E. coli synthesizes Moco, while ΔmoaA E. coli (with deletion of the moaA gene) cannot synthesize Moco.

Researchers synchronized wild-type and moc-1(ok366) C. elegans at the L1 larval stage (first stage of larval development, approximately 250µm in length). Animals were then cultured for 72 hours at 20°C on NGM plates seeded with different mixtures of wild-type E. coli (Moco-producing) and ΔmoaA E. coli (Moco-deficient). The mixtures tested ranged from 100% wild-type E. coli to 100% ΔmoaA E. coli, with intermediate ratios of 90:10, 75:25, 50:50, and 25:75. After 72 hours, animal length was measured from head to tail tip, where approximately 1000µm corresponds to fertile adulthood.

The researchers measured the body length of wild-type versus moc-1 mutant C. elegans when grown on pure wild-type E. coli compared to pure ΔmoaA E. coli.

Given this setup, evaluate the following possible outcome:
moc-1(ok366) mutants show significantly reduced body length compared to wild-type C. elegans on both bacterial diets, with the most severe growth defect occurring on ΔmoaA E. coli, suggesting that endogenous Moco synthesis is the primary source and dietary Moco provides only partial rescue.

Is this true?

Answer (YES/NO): NO